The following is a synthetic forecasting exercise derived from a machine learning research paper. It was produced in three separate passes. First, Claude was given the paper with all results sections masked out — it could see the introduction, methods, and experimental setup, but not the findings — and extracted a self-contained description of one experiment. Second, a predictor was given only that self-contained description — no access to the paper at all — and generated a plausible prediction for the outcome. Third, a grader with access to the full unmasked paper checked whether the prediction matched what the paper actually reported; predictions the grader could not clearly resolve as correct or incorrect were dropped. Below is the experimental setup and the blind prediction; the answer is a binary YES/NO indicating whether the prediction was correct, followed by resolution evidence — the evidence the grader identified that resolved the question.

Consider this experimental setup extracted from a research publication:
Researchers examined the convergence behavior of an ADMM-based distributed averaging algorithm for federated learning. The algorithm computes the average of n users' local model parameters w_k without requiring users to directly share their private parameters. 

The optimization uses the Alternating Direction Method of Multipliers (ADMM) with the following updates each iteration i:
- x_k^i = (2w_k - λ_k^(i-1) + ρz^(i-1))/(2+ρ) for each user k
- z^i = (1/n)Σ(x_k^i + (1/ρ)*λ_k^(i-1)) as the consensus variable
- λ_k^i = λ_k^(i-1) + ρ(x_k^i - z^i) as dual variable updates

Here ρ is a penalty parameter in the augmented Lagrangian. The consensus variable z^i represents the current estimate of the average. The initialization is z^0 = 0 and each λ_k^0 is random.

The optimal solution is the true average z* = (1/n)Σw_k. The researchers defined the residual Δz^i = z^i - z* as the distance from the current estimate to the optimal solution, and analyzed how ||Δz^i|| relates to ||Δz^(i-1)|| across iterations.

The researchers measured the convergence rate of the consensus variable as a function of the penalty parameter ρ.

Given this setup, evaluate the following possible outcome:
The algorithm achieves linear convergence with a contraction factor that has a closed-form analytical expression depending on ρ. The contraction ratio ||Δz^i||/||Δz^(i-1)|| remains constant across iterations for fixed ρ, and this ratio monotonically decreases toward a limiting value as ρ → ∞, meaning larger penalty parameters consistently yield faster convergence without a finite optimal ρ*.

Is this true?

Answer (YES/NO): NO